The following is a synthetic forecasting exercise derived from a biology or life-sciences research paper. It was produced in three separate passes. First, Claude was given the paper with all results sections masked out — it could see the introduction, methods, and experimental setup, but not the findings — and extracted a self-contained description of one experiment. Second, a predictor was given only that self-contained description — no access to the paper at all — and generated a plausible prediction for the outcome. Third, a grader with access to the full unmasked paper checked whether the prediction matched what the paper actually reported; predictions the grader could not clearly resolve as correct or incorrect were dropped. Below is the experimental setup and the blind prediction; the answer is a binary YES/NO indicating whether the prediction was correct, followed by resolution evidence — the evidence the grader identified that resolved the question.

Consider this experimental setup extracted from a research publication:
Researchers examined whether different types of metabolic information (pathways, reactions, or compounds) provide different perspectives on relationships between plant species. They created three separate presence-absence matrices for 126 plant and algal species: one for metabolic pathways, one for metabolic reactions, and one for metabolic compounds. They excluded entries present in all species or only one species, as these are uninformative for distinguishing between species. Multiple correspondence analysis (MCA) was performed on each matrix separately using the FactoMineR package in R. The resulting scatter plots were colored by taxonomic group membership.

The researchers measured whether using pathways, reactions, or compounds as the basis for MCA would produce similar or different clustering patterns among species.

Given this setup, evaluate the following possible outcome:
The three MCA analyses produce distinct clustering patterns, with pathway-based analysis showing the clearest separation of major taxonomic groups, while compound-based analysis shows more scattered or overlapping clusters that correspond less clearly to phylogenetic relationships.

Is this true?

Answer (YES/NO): NO